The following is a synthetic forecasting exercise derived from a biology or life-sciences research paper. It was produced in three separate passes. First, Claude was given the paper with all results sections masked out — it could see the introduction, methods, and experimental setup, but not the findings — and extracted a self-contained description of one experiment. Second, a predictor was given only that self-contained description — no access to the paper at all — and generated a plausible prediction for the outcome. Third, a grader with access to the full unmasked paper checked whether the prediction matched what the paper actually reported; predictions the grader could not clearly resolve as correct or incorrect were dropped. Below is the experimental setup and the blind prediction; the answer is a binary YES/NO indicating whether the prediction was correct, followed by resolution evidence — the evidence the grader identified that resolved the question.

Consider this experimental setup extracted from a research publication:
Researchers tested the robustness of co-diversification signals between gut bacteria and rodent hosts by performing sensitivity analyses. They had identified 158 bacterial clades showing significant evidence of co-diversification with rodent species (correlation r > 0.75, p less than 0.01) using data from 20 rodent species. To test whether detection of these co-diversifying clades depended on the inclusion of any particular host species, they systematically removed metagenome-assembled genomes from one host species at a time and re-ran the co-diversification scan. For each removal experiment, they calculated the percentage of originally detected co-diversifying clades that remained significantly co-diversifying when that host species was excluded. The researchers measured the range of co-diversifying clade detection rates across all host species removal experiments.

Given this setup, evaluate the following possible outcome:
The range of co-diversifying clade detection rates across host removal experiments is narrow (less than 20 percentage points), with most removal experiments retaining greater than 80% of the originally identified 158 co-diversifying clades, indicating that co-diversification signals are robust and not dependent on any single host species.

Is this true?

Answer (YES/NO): NO